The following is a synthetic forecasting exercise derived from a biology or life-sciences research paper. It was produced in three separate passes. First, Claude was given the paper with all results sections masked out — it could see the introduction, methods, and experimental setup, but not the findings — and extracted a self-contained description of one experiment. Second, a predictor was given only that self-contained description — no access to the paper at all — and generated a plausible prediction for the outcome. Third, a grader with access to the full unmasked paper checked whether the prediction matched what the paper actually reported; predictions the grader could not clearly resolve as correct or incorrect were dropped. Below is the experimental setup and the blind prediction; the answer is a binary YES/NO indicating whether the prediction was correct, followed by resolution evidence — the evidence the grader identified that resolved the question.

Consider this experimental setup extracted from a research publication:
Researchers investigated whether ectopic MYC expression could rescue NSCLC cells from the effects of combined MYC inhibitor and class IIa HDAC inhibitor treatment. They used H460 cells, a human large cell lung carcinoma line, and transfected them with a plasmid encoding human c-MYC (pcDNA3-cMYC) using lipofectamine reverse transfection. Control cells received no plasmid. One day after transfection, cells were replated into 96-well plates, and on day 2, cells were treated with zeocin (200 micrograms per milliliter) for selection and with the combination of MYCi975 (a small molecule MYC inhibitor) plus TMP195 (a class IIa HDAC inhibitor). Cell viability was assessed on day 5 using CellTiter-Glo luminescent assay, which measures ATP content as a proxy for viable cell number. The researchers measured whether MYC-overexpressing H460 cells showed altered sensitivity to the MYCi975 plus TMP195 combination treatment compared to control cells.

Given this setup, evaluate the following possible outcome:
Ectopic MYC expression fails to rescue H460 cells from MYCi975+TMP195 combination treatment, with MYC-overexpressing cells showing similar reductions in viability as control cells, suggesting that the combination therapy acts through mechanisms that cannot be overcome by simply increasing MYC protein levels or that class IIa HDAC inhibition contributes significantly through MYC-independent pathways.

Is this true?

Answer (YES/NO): NO